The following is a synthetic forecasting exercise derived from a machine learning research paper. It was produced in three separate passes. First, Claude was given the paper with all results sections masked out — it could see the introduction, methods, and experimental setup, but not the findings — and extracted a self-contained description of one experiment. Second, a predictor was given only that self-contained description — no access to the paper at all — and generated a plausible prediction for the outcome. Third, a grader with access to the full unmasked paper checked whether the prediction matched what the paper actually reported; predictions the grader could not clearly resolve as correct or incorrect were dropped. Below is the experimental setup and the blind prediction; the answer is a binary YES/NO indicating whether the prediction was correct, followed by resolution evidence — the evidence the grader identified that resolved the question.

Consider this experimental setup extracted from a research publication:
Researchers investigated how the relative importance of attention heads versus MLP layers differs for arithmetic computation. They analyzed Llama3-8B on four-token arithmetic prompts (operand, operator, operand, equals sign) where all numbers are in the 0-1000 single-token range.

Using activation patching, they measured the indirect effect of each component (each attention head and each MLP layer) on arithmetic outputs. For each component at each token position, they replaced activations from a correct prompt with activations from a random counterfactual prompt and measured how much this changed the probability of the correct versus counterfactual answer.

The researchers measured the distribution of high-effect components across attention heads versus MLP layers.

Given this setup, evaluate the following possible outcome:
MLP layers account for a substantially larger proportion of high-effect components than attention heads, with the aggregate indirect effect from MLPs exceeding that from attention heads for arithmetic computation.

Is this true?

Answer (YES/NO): YES